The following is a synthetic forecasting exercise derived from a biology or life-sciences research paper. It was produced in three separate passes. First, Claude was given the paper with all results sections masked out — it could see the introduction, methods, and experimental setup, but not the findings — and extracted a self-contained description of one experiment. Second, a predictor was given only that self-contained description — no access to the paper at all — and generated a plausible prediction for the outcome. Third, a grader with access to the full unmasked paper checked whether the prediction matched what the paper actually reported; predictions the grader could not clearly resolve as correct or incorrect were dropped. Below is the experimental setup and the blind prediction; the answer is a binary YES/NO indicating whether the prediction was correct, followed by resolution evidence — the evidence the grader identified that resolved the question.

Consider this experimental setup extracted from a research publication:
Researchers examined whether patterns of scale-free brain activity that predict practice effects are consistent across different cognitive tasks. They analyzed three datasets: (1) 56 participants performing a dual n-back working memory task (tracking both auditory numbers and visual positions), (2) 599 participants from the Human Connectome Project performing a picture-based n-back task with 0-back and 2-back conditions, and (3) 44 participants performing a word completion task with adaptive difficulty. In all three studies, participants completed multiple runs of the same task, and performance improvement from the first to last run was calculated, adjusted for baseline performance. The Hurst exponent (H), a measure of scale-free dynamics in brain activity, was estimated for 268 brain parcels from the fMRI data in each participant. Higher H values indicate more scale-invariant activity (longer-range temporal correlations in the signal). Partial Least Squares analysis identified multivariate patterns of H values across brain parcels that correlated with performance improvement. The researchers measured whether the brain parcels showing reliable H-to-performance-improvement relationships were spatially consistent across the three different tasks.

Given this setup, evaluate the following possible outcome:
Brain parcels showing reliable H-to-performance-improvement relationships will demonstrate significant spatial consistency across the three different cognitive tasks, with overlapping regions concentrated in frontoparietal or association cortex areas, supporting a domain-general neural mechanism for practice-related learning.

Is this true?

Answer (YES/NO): NO